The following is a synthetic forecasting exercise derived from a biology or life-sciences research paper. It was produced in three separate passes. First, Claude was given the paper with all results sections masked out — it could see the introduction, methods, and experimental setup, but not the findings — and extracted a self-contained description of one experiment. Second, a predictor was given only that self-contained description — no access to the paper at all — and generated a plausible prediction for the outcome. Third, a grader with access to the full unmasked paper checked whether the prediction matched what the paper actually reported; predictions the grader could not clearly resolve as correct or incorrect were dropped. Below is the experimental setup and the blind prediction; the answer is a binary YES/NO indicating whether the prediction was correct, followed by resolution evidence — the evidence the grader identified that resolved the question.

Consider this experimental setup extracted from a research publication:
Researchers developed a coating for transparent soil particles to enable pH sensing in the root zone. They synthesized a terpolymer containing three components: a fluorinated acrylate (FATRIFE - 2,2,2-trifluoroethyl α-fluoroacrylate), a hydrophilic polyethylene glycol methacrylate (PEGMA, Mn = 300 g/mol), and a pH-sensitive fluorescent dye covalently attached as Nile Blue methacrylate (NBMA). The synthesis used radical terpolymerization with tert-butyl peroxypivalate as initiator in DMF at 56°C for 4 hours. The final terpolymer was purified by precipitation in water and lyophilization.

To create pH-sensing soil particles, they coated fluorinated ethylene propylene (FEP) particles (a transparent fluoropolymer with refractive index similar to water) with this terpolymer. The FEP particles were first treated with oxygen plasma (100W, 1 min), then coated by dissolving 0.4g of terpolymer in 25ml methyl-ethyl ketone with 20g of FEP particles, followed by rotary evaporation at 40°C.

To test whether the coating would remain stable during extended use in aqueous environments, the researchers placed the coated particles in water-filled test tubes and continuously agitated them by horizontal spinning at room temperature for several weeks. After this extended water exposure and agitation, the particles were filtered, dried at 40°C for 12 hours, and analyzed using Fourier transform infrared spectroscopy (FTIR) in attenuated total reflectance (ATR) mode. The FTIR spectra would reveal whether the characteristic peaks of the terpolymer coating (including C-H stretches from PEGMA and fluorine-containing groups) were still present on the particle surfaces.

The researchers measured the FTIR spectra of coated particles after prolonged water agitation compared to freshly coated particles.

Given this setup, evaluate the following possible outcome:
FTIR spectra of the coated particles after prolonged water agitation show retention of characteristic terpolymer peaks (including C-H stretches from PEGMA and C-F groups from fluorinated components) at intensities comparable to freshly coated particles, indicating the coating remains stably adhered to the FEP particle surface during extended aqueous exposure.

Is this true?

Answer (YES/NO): YES